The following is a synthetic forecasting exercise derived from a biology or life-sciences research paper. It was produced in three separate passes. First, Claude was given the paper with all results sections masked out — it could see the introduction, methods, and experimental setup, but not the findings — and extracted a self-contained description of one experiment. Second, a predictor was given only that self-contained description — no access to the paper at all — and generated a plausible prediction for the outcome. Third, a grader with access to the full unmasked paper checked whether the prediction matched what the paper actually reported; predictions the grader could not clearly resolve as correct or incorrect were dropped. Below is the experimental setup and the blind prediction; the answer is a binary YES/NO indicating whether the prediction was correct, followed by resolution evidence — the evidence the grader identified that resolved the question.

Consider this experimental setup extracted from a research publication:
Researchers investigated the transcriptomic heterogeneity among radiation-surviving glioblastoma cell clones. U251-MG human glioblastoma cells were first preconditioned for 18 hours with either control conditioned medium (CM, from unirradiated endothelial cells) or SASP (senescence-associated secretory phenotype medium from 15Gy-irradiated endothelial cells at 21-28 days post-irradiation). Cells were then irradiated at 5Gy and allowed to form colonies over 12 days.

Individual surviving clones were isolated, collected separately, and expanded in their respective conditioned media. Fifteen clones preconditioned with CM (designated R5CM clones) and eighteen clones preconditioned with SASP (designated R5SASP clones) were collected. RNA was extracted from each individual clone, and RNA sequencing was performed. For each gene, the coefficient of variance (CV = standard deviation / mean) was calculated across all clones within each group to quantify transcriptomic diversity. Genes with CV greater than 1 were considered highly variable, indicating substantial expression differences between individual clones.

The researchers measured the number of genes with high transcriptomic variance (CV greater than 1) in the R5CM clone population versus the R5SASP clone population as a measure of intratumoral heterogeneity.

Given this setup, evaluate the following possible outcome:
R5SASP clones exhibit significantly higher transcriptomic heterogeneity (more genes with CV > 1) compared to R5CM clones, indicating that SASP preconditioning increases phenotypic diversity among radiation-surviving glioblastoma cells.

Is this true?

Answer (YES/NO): YES